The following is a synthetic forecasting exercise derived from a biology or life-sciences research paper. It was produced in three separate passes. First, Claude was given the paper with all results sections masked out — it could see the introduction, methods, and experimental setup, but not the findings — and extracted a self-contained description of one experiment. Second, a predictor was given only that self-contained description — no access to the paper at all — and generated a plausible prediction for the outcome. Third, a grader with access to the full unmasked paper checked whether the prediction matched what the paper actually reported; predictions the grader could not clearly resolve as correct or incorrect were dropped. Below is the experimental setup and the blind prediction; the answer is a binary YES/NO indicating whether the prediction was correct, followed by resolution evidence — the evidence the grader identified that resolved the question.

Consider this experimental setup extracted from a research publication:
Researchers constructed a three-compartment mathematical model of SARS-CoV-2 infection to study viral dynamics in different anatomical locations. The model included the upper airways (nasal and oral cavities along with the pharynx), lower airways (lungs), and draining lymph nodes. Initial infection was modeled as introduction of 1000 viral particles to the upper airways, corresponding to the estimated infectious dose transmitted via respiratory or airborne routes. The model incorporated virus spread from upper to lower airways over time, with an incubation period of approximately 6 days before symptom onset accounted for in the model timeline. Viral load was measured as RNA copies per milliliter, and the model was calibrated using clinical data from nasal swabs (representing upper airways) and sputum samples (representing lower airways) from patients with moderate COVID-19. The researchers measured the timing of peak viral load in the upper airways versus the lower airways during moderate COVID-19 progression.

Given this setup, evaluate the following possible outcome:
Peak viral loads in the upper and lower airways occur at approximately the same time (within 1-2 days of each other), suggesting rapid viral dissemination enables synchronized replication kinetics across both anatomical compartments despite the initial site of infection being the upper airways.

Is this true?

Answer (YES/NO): NO